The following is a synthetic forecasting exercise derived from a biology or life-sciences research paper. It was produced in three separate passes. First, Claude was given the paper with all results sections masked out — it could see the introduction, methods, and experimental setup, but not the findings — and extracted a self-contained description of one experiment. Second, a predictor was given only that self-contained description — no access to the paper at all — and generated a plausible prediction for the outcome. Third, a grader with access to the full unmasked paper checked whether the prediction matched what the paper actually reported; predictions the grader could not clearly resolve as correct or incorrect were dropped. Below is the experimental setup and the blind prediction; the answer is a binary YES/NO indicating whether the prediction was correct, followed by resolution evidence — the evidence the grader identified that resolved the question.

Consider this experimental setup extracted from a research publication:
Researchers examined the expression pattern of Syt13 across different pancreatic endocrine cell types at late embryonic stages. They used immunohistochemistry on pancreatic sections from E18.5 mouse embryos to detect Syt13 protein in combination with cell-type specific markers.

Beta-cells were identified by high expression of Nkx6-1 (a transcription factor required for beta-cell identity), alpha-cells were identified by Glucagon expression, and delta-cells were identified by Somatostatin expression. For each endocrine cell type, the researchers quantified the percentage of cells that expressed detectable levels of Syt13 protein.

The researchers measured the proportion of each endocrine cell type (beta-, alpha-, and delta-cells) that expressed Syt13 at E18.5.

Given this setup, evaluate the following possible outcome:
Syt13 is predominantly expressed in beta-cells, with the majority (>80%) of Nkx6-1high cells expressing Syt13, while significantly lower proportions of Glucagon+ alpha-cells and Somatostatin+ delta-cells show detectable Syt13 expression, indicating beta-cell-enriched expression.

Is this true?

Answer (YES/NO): NO